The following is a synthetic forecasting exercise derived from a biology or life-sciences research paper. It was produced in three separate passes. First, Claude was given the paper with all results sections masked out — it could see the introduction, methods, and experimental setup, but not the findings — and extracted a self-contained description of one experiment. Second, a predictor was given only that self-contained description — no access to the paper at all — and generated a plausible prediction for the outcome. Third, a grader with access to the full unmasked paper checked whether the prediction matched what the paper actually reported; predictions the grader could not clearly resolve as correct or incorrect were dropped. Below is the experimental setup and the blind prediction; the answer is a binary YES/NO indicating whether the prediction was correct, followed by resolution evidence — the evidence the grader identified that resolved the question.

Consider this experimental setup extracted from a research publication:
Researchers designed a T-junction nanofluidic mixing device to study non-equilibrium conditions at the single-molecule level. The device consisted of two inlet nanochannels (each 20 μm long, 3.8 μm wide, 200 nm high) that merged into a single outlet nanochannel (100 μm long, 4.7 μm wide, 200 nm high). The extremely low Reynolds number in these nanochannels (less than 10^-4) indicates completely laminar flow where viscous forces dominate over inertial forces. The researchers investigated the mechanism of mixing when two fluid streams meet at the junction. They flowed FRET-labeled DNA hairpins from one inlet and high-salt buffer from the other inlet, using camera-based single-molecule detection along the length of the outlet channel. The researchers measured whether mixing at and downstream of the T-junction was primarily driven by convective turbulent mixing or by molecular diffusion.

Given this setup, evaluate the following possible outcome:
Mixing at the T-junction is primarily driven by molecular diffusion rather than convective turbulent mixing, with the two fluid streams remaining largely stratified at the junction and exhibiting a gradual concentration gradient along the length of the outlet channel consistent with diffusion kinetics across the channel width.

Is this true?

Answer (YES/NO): NO